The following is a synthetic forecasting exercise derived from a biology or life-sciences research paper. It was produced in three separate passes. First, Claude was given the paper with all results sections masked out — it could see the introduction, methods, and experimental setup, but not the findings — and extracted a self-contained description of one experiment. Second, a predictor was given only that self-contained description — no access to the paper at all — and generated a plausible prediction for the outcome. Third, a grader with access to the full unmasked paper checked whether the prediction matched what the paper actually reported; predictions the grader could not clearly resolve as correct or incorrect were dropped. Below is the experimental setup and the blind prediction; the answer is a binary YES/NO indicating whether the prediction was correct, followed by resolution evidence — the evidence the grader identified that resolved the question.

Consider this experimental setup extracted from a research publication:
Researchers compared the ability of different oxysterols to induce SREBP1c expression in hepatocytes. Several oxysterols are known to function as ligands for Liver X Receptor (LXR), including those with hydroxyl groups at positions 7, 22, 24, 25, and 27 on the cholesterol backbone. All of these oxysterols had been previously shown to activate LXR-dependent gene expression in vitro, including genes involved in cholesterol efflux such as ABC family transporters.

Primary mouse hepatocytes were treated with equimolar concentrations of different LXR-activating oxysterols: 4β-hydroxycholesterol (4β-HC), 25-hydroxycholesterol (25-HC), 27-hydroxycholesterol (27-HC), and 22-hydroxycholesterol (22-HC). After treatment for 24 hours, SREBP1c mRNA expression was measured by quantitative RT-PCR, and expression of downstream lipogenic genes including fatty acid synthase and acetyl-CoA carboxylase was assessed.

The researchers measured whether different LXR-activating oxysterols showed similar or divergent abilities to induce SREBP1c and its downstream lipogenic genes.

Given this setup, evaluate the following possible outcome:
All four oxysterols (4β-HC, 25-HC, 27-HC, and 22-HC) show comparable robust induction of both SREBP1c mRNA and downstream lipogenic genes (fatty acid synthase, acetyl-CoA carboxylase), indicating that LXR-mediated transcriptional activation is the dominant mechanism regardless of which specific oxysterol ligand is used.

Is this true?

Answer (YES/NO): NO